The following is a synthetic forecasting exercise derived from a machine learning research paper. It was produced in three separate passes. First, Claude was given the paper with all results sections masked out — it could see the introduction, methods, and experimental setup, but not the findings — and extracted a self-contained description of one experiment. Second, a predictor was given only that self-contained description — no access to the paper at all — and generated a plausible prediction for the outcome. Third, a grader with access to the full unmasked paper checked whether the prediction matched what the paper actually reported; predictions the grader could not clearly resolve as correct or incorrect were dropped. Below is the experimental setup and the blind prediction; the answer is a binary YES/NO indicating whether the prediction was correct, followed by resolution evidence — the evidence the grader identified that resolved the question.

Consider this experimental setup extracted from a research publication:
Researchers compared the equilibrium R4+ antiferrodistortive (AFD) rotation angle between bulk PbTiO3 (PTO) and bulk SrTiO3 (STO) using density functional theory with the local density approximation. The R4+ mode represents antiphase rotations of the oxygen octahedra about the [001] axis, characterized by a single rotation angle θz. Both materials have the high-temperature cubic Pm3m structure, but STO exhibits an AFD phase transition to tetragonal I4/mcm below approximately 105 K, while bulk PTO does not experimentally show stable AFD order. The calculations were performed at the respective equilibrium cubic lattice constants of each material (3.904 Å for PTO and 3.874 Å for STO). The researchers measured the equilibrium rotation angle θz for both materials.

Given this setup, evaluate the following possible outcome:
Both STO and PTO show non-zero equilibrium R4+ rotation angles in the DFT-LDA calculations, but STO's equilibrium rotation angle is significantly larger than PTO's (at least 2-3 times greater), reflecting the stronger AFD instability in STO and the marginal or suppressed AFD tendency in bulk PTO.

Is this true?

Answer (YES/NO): NO